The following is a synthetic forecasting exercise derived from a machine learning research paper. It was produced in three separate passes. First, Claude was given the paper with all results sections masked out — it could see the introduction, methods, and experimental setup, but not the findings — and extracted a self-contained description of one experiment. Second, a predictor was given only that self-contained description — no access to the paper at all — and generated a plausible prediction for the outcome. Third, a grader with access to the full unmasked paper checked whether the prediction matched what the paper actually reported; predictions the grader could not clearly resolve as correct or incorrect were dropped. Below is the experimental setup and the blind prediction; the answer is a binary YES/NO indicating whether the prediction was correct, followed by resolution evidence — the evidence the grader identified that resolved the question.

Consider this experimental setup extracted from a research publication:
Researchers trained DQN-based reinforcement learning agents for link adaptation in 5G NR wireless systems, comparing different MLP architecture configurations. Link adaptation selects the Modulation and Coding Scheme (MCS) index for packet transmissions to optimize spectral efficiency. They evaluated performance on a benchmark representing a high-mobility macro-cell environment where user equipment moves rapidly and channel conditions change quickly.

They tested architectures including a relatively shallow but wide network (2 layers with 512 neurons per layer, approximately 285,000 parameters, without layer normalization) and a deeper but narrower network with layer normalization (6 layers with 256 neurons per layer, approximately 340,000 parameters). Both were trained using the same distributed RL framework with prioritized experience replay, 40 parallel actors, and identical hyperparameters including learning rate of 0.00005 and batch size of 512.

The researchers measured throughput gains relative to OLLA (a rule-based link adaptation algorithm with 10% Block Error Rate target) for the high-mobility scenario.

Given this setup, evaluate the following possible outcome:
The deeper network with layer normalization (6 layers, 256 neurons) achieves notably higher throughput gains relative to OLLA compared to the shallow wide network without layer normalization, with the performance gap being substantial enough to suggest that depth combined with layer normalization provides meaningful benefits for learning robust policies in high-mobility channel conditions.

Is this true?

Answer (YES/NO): NO